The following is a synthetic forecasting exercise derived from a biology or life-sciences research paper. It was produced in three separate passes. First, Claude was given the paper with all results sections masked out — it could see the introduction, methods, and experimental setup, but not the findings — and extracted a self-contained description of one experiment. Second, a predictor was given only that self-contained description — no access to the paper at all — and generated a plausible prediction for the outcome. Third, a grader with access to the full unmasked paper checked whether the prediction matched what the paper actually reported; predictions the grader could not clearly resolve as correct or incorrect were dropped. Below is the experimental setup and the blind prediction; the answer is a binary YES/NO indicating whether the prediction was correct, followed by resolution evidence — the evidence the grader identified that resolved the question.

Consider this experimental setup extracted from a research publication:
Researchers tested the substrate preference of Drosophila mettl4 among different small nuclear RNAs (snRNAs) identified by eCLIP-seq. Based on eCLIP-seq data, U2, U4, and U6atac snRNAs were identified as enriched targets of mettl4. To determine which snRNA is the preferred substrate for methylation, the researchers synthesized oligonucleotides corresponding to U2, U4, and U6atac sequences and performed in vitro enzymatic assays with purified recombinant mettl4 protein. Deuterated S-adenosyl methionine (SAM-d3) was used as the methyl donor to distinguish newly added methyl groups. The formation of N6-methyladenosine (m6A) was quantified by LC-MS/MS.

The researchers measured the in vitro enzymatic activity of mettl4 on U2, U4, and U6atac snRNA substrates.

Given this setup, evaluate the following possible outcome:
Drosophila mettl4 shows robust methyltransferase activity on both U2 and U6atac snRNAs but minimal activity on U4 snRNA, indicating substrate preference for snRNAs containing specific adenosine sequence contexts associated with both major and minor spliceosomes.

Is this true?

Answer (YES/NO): NO